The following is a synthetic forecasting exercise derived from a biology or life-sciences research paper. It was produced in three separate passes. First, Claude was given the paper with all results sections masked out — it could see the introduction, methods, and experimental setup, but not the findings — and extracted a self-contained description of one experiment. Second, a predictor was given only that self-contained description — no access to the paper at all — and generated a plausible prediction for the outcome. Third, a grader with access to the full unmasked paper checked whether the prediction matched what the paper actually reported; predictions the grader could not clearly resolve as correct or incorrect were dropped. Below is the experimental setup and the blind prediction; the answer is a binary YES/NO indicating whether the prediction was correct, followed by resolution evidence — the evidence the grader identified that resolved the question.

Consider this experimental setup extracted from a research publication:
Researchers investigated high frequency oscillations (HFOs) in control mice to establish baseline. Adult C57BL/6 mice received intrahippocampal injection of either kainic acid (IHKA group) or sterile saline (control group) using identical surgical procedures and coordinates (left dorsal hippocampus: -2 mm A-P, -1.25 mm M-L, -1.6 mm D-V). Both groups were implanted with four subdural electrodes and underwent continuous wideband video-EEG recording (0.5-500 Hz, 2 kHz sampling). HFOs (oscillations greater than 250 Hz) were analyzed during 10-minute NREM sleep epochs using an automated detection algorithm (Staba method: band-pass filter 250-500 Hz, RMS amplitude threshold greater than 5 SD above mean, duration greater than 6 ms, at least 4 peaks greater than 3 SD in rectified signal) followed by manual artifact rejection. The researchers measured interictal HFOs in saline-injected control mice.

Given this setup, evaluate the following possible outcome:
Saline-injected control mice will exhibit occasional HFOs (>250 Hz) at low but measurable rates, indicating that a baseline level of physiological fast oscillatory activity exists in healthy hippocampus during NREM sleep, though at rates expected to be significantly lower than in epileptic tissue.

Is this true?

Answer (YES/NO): NO